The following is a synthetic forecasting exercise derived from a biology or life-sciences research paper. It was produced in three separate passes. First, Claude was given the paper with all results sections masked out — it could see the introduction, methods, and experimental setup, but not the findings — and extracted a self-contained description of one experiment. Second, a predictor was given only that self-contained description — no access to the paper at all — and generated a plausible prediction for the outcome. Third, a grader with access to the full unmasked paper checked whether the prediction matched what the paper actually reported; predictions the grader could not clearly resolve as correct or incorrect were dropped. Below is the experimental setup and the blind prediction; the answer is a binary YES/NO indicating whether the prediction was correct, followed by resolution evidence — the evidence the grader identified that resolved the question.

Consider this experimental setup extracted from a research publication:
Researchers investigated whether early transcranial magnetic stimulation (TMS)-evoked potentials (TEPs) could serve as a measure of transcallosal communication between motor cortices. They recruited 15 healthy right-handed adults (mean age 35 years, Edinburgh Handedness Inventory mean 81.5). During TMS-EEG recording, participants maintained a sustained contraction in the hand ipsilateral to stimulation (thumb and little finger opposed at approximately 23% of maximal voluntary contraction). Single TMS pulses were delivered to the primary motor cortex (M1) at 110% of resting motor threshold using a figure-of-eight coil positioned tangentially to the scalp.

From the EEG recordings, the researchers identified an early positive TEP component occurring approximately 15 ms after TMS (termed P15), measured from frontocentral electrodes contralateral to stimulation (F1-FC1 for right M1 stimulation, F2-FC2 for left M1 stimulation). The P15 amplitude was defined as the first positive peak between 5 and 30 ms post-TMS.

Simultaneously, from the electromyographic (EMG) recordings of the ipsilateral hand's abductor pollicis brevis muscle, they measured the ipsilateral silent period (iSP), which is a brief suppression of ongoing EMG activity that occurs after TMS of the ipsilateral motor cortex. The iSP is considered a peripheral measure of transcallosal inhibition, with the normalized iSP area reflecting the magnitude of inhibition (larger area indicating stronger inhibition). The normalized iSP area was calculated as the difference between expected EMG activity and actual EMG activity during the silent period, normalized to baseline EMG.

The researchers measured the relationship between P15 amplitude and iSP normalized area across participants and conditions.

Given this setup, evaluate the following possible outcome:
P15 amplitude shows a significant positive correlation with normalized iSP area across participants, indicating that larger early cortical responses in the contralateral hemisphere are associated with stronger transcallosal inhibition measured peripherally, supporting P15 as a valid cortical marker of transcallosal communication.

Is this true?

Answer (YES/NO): YES